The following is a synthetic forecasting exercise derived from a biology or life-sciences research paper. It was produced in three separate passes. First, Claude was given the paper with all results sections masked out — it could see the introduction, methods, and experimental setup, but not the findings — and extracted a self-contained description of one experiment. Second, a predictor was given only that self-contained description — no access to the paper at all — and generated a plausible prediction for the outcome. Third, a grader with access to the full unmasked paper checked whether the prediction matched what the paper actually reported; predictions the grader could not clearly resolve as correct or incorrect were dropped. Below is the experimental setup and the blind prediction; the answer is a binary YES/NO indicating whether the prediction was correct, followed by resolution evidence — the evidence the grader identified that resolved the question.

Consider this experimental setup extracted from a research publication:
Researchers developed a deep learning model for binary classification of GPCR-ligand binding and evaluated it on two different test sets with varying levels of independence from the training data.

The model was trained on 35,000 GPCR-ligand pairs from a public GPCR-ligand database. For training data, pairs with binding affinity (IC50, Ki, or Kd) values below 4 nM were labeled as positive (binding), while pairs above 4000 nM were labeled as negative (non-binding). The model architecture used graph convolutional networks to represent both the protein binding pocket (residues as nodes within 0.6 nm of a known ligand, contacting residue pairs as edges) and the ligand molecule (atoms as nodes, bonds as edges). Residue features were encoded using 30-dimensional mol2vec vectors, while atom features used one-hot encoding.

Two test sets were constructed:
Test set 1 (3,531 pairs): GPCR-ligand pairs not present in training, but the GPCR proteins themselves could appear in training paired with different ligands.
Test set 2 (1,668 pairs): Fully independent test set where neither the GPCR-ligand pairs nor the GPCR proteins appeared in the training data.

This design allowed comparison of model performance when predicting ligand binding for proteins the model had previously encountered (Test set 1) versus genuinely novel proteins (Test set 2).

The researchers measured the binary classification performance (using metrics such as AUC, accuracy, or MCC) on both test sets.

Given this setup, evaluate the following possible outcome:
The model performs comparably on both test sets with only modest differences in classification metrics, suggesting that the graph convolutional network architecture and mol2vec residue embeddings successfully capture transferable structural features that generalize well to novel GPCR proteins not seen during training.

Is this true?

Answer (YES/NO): NO